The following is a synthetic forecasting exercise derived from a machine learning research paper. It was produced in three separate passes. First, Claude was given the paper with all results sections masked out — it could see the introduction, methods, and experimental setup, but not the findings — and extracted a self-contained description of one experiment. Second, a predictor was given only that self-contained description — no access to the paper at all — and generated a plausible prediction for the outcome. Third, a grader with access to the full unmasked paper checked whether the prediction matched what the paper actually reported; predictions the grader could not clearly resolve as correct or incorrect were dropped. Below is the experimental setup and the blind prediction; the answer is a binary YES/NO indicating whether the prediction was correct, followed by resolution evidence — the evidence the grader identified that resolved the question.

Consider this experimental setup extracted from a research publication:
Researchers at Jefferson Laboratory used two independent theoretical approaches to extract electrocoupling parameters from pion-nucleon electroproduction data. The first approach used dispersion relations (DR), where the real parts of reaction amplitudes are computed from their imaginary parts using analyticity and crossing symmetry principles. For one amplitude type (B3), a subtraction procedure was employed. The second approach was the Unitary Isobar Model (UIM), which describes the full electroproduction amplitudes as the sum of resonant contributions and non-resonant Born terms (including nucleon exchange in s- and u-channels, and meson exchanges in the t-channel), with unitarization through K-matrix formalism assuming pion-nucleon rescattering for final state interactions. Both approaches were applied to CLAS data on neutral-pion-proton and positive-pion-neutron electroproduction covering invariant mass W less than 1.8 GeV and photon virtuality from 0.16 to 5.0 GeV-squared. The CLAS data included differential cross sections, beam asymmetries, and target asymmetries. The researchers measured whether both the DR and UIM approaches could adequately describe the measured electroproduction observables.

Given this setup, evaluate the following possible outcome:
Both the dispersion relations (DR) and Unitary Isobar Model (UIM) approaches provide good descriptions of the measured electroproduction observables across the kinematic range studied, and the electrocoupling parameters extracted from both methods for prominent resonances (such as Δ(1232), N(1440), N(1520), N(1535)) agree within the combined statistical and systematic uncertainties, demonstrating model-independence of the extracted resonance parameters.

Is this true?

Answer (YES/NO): NO